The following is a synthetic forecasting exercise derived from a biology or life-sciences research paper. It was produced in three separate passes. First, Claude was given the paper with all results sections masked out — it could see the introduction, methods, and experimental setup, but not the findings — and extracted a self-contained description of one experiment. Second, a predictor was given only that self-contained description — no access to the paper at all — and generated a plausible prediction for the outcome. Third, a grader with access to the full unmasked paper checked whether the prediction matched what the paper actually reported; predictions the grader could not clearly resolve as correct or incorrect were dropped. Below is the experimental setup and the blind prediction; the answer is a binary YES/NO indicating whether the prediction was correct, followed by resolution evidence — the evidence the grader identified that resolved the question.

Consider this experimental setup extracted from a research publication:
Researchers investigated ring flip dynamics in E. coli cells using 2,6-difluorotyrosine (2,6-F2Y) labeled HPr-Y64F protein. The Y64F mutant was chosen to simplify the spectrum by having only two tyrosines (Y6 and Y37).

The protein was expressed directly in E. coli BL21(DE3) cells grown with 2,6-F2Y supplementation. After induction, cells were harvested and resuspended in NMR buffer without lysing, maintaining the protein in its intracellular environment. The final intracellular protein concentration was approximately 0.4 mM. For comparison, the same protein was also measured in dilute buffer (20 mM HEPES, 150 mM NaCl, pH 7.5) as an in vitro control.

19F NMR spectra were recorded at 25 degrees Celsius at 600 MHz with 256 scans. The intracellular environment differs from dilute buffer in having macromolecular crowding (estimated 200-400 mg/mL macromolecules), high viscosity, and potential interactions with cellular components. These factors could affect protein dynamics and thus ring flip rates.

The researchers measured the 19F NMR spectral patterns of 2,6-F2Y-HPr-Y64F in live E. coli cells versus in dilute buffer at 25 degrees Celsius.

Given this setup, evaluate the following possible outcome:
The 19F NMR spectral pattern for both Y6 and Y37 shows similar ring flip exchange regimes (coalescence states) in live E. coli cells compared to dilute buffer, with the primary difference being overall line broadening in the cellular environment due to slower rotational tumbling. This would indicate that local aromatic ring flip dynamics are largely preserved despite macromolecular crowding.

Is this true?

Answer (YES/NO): NO